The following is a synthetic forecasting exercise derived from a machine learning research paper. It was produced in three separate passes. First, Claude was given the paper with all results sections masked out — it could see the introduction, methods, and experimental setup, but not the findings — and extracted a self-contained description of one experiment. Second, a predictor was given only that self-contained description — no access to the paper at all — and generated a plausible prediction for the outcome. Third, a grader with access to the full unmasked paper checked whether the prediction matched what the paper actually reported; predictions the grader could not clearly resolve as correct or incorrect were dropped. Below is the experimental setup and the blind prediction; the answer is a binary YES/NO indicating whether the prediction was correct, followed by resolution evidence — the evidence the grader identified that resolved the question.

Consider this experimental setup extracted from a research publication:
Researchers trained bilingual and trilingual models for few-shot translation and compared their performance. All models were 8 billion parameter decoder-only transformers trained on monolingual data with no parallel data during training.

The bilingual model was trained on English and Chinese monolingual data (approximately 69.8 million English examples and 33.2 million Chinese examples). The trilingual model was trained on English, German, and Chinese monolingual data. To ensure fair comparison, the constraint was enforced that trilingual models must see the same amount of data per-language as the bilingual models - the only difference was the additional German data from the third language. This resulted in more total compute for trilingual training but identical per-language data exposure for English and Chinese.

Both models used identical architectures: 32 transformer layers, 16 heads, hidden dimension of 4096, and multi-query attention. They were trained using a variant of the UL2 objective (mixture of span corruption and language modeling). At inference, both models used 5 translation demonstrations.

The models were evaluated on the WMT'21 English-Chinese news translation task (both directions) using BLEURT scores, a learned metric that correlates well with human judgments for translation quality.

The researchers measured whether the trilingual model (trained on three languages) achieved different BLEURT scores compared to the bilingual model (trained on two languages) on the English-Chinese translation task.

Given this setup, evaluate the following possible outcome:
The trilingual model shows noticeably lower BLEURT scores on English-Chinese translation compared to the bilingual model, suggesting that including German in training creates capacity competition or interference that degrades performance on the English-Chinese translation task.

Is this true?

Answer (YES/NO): NO